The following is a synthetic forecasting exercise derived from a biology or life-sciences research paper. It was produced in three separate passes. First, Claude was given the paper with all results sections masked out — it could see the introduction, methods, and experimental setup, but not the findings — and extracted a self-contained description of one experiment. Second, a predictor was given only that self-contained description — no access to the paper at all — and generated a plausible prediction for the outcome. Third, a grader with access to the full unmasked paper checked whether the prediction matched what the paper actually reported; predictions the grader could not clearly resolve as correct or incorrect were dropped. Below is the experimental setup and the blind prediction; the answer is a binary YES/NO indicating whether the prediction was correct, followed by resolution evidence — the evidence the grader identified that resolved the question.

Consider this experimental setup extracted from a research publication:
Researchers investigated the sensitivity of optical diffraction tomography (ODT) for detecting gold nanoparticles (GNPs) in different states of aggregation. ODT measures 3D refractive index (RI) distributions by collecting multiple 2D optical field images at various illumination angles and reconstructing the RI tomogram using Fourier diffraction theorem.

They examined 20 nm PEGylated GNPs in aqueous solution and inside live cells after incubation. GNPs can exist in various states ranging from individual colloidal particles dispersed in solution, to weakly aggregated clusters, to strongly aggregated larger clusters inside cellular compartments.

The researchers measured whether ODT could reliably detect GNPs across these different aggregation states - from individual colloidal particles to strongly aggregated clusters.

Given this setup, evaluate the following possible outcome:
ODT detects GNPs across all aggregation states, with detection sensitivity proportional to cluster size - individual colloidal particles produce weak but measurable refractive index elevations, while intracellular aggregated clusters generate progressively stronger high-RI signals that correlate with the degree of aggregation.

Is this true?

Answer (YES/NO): NO